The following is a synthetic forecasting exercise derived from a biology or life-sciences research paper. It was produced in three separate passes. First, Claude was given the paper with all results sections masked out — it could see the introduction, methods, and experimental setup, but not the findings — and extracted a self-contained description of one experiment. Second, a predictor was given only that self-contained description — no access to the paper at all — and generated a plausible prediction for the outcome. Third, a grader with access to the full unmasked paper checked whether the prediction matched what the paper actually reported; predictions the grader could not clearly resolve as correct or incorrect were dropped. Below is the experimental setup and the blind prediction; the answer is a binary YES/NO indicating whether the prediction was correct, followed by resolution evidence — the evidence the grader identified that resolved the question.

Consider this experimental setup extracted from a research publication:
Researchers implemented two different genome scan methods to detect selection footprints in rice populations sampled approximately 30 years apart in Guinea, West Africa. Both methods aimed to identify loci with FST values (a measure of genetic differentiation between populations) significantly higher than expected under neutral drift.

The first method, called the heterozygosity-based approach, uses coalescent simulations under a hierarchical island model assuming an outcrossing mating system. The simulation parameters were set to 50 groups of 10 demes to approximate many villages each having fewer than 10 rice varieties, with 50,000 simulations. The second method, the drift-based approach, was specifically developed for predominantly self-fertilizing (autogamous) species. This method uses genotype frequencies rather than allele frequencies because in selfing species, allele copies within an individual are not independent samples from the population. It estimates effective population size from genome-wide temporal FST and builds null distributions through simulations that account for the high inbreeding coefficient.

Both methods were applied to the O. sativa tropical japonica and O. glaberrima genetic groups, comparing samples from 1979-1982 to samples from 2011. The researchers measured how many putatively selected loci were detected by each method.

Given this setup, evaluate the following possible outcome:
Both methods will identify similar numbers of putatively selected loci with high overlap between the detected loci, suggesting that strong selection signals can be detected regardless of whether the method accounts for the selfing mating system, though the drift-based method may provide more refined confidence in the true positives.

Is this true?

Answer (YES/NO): NO